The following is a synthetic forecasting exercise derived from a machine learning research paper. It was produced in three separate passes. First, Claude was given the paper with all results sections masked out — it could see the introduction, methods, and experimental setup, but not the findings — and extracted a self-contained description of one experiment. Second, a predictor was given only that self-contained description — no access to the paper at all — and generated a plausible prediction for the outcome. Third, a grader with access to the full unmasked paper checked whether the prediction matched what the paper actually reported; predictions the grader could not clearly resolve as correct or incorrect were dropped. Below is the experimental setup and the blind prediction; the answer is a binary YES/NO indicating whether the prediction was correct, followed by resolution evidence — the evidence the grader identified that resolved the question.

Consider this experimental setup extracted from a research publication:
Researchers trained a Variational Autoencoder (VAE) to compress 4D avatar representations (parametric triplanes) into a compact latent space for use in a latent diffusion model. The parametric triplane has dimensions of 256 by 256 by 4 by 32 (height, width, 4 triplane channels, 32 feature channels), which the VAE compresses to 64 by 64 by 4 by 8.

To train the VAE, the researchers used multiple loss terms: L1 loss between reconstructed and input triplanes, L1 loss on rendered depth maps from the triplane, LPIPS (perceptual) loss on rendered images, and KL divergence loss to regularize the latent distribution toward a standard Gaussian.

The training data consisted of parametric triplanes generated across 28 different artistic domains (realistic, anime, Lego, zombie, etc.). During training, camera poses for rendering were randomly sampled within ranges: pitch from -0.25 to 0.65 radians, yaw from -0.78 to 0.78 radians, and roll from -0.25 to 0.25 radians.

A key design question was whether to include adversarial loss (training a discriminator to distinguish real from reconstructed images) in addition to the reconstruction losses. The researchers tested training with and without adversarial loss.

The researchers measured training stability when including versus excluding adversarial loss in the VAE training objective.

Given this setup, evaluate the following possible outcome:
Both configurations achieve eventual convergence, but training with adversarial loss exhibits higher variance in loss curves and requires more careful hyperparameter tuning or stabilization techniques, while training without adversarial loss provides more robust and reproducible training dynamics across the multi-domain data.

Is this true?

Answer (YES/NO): NO